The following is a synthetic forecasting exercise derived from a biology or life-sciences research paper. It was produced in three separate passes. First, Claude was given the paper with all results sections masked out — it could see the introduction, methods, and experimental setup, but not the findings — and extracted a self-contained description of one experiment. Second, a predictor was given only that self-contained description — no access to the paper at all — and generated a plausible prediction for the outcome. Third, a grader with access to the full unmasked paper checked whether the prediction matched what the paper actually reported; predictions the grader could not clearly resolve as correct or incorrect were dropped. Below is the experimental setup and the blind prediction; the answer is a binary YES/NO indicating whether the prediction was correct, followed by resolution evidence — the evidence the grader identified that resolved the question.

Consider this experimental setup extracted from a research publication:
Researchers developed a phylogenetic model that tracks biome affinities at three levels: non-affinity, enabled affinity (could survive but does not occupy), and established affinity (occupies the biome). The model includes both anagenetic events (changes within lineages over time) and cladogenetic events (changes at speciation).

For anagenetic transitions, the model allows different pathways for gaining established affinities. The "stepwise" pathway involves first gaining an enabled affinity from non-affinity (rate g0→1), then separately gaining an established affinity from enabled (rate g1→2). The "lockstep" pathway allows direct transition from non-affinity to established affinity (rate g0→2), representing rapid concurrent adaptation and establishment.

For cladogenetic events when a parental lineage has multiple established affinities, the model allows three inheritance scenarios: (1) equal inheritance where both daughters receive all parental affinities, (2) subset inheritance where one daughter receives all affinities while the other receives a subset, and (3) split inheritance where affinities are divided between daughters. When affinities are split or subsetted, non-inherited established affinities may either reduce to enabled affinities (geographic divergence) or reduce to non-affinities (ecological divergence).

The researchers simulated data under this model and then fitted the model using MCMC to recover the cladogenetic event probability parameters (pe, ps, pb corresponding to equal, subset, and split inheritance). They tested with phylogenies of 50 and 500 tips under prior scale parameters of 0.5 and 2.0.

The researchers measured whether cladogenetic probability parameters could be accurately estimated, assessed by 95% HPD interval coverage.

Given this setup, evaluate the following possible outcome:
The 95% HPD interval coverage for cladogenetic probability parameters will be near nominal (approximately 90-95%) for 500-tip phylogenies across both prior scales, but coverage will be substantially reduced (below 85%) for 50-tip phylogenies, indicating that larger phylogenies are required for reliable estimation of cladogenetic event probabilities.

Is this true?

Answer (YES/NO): NO